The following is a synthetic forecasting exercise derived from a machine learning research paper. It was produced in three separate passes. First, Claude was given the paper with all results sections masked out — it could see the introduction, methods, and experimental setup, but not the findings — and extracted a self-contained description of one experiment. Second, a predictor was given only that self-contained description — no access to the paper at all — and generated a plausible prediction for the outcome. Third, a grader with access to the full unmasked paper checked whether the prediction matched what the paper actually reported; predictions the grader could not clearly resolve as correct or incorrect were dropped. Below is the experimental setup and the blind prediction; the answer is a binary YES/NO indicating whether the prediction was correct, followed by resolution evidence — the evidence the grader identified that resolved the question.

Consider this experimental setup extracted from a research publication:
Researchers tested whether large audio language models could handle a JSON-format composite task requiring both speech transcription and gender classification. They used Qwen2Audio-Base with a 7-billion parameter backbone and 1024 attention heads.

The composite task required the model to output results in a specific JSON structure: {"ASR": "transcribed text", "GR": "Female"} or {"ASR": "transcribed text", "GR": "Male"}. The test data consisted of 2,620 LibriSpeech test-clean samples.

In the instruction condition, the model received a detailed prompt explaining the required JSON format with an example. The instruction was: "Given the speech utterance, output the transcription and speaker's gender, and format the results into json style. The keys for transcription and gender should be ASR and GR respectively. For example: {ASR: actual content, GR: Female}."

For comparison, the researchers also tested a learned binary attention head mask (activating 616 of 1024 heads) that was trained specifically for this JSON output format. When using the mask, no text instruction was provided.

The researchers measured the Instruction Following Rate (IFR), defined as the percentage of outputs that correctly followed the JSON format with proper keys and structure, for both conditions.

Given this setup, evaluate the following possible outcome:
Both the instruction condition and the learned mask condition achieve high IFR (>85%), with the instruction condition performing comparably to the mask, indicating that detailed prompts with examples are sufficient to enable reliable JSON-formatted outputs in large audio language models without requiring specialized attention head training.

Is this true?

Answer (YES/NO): NO